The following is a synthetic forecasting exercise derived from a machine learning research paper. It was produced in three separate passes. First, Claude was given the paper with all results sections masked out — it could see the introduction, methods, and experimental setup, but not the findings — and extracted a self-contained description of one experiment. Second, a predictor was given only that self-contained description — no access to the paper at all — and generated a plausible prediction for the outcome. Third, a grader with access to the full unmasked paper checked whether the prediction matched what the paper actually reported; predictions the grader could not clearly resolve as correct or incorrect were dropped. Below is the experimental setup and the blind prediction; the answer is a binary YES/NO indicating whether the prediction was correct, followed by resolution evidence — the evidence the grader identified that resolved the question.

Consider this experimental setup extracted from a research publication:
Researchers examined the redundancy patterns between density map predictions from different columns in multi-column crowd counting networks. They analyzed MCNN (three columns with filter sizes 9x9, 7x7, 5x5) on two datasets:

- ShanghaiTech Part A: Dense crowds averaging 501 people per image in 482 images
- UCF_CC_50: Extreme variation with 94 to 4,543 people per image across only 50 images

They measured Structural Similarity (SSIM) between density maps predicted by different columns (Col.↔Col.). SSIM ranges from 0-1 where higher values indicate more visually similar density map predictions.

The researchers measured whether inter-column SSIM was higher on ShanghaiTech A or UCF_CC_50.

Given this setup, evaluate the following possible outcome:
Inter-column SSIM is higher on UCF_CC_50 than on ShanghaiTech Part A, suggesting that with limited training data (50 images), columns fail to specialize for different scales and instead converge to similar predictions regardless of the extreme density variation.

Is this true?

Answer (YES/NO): NO